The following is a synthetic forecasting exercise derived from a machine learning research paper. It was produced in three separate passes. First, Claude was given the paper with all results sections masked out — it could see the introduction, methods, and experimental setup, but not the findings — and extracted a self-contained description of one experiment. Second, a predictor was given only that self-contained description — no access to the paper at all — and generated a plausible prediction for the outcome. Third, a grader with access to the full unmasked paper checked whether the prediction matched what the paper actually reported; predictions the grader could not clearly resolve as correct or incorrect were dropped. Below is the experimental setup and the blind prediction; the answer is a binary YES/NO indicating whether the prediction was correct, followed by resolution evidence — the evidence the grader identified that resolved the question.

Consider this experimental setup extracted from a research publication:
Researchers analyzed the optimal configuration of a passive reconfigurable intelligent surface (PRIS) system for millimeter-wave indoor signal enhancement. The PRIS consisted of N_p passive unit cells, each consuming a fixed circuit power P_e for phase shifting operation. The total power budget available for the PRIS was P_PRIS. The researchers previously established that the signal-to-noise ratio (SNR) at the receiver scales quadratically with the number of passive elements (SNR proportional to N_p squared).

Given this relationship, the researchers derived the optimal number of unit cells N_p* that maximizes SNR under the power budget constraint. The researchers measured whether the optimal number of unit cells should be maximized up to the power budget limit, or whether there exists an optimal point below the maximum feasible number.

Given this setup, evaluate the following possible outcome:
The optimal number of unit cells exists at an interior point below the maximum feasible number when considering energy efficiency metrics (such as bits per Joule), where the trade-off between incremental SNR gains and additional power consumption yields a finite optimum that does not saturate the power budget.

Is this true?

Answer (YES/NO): NO